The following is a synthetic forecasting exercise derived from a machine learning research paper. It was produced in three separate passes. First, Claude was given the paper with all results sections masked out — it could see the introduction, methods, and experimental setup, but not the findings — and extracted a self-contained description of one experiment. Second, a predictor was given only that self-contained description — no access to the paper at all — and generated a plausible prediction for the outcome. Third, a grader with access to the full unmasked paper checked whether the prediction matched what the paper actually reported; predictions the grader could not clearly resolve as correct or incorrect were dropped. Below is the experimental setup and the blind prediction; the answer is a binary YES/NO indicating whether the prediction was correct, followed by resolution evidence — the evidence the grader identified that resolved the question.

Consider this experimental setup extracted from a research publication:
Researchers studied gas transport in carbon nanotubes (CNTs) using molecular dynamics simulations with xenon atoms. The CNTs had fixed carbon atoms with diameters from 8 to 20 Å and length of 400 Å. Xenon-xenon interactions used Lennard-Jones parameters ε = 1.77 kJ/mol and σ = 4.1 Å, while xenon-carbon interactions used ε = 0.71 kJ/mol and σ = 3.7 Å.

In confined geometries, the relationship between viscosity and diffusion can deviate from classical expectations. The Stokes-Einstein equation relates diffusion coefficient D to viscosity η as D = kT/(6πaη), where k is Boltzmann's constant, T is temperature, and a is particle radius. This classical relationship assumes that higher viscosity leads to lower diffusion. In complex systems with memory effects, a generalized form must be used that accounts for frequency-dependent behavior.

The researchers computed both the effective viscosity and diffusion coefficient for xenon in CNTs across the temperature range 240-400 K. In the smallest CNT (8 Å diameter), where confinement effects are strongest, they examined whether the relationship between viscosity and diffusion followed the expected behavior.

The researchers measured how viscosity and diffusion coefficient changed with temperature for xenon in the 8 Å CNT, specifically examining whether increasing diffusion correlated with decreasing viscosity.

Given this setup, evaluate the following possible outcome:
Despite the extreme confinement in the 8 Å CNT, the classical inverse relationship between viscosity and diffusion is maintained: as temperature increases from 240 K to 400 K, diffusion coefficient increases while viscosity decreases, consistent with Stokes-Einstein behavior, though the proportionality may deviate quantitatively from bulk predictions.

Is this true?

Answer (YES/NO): NO